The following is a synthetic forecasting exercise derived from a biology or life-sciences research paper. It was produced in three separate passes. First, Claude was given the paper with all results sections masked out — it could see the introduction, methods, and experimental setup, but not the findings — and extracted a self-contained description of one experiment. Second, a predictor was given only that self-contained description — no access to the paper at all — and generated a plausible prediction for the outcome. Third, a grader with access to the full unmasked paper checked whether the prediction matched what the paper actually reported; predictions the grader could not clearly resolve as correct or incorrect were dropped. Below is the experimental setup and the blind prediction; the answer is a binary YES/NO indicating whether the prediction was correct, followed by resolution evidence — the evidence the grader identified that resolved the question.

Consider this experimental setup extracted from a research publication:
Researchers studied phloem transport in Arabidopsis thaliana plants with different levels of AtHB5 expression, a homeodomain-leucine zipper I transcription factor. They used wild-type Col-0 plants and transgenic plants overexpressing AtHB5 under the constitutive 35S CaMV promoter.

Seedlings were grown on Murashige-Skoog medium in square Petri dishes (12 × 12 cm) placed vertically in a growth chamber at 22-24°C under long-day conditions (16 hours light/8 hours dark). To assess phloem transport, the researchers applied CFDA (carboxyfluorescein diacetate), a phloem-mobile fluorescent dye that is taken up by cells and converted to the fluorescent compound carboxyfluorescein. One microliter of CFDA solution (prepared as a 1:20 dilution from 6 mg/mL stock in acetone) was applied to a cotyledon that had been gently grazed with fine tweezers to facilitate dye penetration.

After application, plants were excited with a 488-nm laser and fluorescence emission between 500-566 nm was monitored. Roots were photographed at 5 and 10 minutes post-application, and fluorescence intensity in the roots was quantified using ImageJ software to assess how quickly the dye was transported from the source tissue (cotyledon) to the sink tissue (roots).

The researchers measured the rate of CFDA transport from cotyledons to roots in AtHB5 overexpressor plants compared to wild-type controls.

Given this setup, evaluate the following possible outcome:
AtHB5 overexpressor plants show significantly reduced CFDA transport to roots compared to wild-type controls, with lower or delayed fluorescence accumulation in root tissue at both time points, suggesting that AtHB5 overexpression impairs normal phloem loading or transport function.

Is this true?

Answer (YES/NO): YES